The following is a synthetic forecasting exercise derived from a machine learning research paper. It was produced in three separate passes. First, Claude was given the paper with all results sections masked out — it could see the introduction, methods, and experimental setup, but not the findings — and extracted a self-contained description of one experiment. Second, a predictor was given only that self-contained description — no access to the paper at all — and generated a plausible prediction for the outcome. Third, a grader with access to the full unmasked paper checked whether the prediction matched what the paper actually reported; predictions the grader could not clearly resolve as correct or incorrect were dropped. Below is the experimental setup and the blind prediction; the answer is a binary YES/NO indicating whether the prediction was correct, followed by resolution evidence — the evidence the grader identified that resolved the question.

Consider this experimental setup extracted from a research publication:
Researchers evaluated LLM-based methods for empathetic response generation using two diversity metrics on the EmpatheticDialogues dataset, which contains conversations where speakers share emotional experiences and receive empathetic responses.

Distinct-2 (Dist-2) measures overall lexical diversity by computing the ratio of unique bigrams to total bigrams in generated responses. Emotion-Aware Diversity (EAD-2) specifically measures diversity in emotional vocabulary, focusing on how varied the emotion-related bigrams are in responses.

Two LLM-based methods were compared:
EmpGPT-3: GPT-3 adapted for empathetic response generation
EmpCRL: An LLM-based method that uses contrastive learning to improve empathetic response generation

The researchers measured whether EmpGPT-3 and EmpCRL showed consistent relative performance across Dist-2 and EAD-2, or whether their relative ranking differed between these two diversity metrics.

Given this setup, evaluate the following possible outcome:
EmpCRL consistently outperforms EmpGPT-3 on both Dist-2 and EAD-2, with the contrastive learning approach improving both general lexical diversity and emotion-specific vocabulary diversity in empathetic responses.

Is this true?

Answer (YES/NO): NO